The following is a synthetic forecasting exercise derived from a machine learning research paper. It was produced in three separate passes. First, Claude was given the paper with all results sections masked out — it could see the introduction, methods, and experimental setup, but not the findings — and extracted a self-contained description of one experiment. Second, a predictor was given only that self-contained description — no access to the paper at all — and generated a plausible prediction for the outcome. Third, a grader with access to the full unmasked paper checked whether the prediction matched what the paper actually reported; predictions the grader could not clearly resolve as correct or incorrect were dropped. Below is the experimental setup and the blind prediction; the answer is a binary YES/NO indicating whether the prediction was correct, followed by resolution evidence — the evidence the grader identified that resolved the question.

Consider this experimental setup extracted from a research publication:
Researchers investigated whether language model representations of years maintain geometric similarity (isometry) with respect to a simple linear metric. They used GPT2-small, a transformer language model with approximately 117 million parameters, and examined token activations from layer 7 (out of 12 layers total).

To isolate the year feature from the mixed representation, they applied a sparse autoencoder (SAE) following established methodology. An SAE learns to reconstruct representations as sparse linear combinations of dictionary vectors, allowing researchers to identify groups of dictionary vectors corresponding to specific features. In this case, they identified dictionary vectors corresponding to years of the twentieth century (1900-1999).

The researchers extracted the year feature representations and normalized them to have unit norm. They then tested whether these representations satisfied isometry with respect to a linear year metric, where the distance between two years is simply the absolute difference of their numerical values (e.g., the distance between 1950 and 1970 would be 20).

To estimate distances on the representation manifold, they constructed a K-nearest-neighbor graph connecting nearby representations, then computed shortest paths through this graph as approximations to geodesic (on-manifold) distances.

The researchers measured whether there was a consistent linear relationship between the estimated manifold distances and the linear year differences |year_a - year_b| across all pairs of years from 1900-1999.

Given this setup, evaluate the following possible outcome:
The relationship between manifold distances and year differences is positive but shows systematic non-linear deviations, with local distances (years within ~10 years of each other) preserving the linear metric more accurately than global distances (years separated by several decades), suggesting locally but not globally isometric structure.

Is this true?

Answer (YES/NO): NO